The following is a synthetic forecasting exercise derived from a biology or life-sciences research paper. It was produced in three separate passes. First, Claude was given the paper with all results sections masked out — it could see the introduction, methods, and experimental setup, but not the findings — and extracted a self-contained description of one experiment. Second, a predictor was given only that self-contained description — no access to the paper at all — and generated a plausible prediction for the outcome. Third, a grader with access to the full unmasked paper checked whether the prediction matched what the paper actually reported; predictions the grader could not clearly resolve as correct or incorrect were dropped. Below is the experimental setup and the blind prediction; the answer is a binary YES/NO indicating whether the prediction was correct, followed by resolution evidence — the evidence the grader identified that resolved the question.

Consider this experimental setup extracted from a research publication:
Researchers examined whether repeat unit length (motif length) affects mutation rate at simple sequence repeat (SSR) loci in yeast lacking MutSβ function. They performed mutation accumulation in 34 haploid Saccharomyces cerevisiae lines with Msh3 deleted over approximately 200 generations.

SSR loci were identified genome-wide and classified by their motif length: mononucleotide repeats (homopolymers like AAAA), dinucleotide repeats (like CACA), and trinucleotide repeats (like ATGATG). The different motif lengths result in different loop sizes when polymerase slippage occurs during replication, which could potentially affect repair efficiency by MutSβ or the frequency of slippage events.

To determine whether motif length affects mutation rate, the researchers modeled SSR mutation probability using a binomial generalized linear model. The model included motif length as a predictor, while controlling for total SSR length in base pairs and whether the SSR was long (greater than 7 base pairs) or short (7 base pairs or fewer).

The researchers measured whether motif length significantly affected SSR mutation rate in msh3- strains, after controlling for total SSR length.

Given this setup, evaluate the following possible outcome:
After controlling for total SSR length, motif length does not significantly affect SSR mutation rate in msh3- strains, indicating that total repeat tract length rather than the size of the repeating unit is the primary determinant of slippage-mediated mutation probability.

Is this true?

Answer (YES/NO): YES